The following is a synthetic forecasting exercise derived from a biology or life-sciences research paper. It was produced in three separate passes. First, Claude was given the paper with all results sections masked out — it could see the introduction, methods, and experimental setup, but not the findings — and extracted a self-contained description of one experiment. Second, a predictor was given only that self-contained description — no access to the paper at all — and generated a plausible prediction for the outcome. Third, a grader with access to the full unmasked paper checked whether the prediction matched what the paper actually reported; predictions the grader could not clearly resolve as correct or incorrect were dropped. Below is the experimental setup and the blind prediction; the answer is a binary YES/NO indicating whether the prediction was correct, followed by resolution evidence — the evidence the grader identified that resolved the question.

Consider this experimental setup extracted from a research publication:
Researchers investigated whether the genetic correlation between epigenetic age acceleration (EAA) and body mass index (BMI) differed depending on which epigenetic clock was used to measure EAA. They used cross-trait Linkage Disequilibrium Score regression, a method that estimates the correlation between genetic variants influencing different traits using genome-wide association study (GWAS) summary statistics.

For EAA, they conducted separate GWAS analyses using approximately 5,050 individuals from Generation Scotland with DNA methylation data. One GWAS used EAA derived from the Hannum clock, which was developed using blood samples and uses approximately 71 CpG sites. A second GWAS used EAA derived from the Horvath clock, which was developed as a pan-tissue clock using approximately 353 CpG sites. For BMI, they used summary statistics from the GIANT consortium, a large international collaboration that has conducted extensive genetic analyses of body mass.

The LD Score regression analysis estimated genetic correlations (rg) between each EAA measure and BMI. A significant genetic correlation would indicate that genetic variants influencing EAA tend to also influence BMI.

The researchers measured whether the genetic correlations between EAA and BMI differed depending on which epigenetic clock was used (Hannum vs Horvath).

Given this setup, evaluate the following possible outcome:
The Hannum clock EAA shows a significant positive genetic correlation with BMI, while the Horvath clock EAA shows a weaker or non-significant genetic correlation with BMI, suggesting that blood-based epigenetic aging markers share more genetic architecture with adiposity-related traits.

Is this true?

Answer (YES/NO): NO